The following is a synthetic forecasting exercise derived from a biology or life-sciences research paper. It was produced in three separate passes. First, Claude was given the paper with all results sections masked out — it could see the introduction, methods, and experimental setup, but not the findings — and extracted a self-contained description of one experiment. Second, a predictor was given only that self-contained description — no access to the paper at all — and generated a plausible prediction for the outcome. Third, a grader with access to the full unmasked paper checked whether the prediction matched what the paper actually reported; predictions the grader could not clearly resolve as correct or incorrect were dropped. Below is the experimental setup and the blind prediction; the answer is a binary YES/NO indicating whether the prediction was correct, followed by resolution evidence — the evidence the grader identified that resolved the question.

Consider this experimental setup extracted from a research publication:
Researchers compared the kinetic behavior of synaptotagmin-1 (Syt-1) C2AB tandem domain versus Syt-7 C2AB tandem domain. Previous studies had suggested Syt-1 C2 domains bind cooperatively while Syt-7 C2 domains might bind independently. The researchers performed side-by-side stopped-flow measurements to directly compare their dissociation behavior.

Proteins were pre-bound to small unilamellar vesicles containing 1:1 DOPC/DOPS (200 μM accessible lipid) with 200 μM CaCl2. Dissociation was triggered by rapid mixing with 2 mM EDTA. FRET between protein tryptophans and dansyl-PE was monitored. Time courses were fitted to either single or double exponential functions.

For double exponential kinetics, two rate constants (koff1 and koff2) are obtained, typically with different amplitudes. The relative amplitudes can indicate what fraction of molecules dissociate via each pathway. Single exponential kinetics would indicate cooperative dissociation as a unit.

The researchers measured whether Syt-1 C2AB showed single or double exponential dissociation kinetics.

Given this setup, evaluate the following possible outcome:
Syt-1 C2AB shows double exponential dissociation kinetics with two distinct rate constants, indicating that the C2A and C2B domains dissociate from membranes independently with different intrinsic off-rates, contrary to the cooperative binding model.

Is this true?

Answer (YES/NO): NO